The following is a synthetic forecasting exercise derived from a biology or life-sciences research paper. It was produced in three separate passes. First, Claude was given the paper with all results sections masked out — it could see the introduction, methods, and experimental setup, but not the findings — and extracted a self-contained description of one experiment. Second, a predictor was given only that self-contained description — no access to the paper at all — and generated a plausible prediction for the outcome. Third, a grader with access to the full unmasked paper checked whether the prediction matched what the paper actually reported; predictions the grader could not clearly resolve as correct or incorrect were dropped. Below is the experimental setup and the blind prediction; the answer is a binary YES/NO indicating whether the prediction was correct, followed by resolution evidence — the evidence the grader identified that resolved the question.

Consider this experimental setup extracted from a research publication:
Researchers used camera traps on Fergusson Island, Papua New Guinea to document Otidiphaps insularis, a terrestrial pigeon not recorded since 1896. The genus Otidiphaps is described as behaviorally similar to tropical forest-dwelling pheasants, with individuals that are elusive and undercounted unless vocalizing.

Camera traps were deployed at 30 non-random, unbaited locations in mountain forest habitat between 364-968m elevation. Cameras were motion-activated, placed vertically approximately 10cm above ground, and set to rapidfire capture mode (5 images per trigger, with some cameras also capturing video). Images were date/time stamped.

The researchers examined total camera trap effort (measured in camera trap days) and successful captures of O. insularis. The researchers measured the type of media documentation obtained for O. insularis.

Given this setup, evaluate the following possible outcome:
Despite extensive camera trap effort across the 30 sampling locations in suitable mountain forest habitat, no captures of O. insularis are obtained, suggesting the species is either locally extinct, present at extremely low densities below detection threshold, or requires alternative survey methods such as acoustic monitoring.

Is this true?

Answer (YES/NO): NO